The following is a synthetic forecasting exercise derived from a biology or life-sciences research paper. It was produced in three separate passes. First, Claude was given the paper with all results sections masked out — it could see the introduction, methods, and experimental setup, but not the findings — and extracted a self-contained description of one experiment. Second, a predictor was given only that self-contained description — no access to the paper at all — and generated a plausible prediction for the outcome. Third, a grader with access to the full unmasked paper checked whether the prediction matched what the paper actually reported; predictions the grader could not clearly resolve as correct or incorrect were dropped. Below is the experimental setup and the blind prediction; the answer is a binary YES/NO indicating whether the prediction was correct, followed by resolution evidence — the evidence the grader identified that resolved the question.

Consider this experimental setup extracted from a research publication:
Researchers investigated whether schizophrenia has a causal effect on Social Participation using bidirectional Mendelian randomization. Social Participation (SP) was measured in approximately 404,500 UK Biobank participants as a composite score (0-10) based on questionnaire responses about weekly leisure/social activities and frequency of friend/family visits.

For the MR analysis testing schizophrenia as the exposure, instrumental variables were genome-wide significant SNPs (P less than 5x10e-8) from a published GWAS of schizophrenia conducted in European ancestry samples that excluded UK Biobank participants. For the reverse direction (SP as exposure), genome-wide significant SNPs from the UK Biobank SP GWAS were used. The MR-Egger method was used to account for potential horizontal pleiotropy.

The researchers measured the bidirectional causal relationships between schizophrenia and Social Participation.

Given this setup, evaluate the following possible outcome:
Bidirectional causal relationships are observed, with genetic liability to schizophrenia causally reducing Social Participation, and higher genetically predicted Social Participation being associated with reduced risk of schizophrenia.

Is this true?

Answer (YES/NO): NO